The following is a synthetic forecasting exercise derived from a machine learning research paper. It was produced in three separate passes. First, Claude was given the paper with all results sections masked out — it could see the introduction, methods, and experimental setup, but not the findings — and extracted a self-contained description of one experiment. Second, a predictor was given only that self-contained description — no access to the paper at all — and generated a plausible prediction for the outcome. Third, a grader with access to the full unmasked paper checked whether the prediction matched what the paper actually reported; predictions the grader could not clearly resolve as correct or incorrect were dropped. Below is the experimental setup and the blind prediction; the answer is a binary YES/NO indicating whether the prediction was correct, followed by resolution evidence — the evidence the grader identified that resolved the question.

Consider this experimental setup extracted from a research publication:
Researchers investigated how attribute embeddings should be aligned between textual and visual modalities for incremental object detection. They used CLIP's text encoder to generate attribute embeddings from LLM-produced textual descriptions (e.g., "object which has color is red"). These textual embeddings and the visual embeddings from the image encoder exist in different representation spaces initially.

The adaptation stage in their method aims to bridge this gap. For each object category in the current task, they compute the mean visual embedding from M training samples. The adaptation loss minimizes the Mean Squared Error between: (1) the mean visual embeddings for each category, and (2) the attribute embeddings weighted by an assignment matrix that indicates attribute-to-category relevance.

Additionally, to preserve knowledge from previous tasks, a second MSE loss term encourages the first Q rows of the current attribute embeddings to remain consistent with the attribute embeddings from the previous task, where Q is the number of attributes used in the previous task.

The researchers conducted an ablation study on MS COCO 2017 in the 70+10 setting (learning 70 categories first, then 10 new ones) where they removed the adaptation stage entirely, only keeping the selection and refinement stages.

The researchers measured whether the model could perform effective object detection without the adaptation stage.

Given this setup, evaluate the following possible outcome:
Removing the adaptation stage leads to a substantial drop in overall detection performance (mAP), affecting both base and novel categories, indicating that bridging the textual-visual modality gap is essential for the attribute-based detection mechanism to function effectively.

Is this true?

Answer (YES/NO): YES